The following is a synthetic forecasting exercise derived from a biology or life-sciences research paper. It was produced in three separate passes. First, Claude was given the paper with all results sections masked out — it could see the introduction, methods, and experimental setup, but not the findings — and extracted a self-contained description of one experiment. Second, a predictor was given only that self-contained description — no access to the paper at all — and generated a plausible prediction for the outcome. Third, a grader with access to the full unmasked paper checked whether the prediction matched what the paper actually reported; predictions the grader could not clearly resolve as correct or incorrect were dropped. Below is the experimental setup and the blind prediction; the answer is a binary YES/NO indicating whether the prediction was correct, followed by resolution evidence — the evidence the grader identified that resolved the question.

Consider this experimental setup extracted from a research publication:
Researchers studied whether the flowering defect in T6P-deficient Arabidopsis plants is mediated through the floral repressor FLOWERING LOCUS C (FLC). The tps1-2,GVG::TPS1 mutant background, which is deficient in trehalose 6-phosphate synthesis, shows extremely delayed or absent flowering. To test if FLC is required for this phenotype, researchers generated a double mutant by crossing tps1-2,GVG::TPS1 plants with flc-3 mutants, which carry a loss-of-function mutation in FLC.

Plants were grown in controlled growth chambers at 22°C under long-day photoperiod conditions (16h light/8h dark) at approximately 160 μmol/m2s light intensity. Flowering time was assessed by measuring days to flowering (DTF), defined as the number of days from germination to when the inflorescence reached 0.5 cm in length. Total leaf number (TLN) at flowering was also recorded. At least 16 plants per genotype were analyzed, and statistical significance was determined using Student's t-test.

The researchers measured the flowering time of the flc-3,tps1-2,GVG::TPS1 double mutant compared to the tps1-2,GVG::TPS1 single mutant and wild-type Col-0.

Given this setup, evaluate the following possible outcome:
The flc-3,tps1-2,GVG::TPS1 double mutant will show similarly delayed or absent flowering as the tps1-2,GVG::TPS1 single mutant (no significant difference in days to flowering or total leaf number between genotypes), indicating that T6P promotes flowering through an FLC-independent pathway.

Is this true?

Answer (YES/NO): NO